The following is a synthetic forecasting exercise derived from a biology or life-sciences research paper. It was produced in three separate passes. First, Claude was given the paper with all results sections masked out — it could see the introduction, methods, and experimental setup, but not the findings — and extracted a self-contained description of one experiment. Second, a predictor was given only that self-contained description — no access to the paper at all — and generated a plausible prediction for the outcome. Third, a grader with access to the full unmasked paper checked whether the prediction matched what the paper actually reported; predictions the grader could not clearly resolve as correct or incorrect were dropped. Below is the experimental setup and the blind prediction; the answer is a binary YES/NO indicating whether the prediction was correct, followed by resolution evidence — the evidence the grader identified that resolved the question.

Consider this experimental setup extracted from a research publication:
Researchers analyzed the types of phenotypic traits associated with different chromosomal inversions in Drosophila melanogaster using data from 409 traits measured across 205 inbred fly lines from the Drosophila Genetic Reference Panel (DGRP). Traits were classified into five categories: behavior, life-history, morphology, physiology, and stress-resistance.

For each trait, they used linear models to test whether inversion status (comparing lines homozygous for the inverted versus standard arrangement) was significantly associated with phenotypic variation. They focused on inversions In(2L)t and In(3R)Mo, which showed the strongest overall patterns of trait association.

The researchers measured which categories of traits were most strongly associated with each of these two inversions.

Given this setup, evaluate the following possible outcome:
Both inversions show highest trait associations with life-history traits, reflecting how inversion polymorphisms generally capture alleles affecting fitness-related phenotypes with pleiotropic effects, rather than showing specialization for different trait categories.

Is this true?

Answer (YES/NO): NO